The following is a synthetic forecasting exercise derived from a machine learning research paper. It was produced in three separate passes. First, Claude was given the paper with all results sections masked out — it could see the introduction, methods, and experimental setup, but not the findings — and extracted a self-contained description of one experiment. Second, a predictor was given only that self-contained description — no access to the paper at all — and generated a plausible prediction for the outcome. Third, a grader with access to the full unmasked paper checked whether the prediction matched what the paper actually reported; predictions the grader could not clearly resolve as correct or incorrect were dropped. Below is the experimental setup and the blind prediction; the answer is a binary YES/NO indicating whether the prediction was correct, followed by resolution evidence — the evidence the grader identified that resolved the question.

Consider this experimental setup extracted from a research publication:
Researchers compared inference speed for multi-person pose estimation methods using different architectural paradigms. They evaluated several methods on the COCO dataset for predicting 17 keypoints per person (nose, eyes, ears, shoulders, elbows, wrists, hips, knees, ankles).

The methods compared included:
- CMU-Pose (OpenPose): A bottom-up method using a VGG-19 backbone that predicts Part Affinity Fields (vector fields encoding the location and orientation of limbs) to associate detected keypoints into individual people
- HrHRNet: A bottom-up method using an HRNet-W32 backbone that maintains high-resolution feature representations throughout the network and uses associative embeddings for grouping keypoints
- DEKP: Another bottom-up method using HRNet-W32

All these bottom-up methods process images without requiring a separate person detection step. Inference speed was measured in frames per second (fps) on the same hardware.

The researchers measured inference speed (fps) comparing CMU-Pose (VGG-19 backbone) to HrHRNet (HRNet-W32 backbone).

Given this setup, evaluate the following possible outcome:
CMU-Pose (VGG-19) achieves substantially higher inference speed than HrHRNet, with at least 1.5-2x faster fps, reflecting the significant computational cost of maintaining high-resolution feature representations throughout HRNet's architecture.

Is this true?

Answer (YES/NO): YES